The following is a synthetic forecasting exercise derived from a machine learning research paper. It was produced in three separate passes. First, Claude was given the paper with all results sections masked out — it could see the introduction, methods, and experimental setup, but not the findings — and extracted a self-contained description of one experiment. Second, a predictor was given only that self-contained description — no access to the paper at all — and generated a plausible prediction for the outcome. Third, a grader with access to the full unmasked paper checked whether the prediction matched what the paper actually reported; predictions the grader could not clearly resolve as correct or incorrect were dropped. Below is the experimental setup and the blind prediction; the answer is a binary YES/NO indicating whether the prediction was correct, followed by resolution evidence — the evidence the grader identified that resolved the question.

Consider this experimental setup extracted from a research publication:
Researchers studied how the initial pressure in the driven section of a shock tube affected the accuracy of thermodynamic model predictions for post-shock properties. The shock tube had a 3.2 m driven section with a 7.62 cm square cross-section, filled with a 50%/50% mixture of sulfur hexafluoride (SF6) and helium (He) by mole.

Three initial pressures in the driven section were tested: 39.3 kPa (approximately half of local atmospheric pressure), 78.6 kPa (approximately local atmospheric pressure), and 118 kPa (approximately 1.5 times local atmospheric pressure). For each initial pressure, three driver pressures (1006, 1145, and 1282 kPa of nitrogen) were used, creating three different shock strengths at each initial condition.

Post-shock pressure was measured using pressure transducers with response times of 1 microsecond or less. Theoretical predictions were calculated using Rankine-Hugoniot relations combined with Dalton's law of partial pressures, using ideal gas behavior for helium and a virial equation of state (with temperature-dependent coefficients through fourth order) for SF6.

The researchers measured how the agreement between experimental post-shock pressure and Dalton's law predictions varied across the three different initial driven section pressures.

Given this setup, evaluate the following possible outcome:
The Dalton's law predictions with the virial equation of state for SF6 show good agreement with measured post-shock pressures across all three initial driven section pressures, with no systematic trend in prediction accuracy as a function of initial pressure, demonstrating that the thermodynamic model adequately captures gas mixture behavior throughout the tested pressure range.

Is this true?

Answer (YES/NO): NO